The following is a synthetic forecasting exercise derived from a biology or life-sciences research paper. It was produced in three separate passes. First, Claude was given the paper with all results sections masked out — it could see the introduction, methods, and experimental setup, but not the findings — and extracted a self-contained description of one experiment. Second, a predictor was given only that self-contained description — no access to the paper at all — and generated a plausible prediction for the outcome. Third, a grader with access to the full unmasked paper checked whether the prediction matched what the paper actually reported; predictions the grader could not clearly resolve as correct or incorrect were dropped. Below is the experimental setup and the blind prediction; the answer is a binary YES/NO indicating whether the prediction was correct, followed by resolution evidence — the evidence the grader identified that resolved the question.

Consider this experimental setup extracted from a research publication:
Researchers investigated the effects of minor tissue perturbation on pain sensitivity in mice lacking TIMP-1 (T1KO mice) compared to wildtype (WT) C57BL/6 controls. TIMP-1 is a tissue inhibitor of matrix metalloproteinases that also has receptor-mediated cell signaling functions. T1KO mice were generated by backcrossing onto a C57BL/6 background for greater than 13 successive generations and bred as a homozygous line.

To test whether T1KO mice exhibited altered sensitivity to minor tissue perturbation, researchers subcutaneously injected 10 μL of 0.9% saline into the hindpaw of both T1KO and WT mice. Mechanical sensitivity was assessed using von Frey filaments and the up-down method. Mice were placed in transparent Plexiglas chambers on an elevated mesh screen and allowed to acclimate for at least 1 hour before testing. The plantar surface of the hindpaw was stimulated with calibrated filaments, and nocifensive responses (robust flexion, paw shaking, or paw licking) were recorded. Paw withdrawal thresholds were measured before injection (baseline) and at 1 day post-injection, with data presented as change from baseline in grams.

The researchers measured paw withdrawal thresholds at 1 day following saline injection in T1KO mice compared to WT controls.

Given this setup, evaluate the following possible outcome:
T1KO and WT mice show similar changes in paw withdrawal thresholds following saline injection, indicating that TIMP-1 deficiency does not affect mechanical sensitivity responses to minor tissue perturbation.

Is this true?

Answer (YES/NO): NO